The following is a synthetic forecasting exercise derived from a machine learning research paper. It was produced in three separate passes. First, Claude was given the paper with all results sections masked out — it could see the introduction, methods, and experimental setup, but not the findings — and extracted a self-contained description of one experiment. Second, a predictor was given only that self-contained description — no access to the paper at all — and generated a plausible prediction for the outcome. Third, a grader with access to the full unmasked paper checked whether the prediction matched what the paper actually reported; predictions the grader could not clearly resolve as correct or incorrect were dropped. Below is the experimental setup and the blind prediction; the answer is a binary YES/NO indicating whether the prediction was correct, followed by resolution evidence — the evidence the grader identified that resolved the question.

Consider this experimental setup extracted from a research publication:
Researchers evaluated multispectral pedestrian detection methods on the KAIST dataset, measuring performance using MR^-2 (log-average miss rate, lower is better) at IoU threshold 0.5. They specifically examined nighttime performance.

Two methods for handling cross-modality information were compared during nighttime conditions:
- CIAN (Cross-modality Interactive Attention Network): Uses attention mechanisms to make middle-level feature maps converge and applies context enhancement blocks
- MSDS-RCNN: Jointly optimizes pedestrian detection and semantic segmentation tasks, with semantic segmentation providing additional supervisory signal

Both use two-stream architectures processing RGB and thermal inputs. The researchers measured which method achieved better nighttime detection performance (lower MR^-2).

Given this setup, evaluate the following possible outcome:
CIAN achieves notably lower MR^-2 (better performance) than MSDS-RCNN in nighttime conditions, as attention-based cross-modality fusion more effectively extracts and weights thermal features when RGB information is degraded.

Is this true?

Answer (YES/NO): YES